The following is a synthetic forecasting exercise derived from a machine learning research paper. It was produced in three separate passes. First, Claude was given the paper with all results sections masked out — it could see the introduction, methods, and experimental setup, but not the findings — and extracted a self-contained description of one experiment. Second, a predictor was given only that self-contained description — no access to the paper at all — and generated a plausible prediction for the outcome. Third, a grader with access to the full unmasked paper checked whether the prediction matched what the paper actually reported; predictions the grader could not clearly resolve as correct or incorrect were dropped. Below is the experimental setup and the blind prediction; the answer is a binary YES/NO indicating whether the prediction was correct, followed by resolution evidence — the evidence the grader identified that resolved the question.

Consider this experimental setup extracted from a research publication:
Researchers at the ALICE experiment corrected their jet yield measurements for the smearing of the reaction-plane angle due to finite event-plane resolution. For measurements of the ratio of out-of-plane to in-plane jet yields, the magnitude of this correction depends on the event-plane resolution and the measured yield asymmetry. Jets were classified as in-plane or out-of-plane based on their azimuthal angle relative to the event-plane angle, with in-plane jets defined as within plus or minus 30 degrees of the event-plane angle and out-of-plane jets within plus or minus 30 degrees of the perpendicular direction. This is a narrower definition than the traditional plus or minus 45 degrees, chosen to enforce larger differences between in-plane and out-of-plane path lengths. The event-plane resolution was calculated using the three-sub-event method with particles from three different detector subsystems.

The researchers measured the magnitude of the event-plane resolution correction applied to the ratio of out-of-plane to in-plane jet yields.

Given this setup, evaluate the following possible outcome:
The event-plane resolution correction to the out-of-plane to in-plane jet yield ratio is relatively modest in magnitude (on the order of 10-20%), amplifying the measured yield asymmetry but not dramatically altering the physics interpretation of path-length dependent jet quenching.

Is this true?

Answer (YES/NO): NO